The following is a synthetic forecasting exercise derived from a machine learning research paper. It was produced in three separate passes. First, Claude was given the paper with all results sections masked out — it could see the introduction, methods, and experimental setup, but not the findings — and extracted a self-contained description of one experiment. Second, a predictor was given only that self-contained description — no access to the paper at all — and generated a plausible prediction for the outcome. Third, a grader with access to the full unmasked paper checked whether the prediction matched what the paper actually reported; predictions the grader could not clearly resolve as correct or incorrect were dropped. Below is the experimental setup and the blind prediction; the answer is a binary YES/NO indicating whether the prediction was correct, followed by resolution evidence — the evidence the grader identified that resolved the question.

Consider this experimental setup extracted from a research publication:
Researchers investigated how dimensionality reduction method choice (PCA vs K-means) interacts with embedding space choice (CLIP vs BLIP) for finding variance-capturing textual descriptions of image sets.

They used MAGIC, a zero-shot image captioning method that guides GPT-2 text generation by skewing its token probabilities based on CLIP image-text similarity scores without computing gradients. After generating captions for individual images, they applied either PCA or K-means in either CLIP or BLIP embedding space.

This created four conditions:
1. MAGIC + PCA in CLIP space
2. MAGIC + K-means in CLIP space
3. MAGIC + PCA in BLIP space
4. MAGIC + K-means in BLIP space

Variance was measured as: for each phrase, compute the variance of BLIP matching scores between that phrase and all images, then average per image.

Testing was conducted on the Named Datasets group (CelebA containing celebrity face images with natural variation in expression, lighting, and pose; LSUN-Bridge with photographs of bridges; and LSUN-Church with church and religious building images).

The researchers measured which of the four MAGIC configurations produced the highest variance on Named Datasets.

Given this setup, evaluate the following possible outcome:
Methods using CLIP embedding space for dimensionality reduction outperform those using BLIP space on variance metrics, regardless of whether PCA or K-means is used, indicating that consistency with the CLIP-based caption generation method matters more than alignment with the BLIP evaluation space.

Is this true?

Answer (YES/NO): NO